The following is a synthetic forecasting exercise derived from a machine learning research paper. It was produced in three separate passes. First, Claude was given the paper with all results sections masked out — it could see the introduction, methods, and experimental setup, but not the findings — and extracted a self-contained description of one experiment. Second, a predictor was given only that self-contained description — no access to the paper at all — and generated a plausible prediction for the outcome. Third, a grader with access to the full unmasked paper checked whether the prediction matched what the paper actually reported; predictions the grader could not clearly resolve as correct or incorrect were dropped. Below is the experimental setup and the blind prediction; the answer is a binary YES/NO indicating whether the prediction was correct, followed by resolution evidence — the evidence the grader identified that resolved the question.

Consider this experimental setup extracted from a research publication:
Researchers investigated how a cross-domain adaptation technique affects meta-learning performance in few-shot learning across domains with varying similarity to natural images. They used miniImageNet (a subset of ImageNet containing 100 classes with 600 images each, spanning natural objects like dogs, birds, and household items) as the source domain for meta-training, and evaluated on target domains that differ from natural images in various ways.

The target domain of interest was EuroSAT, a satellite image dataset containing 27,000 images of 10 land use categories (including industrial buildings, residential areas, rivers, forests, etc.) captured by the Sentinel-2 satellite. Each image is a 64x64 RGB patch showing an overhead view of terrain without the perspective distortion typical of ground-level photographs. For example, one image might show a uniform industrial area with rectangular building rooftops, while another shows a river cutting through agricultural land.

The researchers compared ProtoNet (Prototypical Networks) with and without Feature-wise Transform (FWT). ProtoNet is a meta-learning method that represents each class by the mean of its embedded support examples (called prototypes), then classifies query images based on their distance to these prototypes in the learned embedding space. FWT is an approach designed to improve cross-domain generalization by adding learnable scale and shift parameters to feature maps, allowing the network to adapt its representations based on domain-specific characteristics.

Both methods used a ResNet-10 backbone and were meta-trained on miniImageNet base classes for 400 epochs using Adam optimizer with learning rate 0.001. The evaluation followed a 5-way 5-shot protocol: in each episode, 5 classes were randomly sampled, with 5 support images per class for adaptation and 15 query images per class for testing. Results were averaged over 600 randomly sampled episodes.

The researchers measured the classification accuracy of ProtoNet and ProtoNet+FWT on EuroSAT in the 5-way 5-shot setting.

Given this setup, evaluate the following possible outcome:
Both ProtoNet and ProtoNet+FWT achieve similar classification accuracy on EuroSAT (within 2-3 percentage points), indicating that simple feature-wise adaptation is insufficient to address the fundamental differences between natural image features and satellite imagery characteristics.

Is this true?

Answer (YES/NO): NO